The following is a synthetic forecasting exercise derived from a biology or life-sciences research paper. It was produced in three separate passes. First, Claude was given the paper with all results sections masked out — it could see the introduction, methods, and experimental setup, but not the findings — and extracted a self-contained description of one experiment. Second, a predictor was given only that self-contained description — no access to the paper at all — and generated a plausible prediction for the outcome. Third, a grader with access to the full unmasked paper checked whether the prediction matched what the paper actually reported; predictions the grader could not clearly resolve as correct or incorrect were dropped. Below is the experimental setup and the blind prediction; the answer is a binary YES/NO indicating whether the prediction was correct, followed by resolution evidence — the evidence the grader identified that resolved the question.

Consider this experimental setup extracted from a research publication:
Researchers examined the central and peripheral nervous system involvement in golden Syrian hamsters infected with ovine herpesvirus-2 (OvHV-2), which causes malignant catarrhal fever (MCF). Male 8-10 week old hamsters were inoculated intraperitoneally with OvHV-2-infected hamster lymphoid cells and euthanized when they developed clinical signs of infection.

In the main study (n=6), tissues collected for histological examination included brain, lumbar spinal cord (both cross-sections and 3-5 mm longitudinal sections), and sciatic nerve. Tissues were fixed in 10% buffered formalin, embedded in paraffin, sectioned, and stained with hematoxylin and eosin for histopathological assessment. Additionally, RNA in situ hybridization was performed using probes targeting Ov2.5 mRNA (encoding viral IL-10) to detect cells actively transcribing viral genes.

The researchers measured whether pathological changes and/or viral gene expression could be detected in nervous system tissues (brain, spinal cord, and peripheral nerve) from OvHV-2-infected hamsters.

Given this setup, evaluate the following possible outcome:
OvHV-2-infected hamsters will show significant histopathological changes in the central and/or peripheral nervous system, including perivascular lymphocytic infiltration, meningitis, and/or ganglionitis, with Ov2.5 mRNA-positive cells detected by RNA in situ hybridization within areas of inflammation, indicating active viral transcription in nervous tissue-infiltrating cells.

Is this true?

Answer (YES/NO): YES